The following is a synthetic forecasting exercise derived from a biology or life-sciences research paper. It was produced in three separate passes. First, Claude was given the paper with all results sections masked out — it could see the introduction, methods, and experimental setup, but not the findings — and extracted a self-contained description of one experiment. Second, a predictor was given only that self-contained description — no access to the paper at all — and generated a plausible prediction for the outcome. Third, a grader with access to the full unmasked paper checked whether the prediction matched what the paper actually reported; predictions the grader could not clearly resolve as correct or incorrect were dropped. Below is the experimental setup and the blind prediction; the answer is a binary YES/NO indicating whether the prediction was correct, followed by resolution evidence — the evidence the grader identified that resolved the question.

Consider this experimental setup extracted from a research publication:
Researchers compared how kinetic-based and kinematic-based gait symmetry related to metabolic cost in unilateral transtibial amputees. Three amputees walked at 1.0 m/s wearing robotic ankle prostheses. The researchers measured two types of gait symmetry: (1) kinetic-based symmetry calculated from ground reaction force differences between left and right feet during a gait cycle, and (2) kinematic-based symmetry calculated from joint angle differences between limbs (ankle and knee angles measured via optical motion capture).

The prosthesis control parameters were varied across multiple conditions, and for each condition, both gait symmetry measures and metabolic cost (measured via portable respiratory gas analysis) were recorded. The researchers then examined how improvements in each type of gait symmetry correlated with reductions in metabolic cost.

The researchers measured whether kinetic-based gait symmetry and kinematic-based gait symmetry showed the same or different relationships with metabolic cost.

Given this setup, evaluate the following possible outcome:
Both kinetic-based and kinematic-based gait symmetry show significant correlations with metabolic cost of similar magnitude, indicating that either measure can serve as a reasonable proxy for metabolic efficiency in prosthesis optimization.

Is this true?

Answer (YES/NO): NO